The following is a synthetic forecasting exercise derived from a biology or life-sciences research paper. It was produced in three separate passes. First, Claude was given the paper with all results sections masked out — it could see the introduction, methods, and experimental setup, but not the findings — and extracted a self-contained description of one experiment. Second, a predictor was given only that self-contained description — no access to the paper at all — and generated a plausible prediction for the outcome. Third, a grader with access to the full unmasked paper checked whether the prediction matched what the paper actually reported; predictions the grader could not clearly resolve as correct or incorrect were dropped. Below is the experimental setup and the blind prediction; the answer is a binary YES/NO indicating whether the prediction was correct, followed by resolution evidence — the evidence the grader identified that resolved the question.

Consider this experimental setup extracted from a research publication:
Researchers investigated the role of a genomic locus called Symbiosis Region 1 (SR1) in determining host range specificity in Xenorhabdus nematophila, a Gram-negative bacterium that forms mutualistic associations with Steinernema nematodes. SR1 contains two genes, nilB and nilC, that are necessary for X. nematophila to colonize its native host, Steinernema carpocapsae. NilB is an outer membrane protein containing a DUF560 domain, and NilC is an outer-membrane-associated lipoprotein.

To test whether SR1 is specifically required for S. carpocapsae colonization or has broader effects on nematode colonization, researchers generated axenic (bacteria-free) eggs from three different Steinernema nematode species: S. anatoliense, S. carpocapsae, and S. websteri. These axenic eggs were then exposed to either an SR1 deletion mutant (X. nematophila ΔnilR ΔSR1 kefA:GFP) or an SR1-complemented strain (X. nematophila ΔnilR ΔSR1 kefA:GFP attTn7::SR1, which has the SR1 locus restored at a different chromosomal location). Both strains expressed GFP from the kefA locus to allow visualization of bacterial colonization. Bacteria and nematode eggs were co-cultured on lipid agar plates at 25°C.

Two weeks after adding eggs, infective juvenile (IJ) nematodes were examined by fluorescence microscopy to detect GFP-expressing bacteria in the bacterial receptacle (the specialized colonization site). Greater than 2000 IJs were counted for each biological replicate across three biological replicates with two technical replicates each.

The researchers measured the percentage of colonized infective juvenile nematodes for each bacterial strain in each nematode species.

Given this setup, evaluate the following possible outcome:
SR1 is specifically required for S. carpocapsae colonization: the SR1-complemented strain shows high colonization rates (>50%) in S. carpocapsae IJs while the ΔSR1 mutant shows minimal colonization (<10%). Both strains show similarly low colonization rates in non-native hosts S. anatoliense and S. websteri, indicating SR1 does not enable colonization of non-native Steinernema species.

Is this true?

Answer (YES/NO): NO